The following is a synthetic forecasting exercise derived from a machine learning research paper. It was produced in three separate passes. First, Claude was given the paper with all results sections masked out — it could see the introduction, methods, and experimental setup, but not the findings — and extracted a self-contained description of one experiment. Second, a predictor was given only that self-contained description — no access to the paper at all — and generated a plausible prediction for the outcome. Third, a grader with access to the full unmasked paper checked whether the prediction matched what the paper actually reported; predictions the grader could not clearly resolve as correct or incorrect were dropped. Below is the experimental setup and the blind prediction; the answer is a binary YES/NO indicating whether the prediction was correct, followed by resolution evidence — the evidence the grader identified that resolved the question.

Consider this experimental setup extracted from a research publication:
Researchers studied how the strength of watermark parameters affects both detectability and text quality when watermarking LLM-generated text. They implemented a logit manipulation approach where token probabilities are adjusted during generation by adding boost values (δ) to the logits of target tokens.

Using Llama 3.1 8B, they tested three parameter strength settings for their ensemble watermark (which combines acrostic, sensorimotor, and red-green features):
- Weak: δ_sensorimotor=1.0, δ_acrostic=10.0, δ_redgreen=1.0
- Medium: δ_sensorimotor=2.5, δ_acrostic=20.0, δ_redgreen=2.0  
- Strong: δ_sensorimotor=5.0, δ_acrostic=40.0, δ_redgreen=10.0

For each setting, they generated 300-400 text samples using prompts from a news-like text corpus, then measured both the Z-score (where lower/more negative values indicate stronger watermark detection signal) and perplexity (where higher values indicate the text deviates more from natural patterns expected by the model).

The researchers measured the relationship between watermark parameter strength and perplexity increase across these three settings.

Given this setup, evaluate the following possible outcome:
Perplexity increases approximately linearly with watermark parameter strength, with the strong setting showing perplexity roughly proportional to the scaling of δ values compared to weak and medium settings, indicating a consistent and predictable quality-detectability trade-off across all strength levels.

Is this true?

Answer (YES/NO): YES